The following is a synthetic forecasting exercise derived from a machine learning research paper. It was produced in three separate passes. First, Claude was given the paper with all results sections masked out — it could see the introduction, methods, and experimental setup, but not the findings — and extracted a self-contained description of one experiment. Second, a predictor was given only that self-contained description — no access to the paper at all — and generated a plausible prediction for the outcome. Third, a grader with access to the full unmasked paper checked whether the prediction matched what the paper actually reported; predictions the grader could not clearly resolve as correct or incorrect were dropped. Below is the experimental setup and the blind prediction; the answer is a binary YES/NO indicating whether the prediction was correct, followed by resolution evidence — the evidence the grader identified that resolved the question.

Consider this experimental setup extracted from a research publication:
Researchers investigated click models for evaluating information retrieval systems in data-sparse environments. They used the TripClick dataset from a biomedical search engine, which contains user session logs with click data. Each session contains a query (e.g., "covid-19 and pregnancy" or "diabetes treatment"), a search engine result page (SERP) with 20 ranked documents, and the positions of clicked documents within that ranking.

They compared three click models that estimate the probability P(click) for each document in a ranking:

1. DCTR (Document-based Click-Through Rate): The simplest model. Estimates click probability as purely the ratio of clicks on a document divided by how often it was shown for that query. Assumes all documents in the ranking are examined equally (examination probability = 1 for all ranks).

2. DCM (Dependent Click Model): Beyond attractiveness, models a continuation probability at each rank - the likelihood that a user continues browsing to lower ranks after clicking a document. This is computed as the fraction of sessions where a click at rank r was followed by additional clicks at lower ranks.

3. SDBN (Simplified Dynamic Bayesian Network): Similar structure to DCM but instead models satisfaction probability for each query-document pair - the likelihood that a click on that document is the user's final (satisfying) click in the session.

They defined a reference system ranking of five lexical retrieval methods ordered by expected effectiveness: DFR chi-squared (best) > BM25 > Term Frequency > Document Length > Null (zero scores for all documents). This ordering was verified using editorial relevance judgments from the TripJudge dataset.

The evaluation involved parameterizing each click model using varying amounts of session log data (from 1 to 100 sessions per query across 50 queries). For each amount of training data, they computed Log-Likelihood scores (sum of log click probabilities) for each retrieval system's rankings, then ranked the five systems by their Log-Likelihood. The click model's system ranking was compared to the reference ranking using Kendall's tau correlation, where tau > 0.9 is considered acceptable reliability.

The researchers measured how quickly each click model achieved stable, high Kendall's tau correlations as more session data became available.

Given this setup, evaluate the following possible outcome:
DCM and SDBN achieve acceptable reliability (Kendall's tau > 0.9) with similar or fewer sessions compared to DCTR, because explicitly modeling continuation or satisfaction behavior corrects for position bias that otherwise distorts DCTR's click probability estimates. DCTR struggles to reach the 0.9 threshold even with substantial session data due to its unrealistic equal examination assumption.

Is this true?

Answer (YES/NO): NO